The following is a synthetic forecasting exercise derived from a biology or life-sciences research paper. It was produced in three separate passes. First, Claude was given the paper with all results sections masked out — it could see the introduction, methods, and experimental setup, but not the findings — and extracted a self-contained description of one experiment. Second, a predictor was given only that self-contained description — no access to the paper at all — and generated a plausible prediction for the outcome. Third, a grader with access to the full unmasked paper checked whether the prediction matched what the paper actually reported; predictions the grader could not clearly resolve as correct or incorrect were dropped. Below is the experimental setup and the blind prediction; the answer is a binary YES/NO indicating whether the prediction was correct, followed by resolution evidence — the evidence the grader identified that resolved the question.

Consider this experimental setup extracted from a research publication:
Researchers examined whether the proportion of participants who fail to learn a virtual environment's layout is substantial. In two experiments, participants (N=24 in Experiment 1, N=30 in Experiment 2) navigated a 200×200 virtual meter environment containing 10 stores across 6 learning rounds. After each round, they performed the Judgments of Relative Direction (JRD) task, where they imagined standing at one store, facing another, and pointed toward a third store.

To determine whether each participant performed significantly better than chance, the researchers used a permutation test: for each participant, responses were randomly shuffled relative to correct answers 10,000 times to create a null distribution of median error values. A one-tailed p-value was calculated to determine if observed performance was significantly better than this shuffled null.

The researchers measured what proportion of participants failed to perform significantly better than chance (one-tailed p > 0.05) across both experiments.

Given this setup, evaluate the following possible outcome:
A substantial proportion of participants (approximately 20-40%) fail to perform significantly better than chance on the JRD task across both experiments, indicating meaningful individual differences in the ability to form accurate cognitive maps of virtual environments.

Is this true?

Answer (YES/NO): NO